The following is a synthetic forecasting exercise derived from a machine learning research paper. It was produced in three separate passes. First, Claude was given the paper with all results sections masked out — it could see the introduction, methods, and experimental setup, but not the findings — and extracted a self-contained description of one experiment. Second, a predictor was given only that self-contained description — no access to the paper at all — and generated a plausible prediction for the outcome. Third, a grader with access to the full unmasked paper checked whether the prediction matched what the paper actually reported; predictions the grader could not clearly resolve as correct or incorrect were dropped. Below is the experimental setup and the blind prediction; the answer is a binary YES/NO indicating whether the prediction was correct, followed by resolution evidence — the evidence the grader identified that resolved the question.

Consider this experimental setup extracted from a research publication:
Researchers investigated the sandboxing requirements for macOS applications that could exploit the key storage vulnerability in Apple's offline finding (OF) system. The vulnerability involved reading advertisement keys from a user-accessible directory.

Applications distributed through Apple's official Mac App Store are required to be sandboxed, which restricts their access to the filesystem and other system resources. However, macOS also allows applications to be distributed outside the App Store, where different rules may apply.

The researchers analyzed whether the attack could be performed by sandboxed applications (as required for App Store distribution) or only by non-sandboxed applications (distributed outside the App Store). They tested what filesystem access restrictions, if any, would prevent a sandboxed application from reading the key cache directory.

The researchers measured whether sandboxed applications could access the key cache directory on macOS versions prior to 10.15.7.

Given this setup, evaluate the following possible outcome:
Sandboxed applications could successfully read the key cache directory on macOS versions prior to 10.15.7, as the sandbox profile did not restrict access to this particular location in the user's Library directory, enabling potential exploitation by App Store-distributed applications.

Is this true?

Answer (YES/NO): NO